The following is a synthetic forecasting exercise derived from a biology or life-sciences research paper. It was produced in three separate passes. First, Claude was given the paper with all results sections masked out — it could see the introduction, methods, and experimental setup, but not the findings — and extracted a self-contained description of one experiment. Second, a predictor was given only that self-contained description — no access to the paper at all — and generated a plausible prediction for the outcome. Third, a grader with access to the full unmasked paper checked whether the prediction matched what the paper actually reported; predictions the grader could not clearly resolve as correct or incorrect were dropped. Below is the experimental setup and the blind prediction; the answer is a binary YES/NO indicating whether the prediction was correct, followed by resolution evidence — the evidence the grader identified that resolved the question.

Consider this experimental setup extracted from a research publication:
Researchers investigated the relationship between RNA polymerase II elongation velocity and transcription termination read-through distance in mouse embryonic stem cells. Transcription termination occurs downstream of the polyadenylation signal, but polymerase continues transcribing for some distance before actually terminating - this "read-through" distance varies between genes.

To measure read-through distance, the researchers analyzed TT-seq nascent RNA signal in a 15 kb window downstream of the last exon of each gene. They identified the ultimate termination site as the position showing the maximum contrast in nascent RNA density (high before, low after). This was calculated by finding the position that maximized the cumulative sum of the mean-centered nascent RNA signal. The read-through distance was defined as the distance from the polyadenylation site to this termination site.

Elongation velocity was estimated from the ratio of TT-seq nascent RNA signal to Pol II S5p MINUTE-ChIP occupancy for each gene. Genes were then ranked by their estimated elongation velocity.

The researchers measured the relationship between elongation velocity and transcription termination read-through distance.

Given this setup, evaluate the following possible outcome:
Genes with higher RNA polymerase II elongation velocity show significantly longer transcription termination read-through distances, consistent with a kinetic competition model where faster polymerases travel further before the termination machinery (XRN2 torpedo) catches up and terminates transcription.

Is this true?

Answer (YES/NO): YES